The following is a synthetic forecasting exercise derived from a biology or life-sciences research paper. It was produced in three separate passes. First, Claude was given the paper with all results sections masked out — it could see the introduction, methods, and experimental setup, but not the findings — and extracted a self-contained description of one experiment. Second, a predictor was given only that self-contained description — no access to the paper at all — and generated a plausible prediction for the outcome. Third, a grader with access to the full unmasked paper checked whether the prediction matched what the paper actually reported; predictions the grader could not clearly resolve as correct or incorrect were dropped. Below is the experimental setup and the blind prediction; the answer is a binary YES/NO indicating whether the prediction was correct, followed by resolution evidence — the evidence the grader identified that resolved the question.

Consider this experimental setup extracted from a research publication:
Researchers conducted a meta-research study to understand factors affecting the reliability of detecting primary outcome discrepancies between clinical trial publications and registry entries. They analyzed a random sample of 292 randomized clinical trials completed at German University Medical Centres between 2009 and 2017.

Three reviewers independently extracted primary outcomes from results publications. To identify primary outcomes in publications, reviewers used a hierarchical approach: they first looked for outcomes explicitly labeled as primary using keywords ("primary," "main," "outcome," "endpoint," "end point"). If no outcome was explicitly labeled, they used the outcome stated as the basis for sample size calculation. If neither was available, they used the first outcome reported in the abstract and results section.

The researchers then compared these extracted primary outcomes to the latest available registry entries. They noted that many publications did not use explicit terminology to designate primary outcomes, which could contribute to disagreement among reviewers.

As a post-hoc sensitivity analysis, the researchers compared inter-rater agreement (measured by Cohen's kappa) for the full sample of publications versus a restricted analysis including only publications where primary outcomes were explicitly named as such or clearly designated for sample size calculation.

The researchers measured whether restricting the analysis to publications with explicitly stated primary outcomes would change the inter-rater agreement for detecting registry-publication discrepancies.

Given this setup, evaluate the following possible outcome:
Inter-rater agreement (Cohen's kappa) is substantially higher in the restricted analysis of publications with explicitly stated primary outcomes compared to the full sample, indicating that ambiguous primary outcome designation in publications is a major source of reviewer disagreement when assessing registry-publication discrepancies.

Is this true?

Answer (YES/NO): NO